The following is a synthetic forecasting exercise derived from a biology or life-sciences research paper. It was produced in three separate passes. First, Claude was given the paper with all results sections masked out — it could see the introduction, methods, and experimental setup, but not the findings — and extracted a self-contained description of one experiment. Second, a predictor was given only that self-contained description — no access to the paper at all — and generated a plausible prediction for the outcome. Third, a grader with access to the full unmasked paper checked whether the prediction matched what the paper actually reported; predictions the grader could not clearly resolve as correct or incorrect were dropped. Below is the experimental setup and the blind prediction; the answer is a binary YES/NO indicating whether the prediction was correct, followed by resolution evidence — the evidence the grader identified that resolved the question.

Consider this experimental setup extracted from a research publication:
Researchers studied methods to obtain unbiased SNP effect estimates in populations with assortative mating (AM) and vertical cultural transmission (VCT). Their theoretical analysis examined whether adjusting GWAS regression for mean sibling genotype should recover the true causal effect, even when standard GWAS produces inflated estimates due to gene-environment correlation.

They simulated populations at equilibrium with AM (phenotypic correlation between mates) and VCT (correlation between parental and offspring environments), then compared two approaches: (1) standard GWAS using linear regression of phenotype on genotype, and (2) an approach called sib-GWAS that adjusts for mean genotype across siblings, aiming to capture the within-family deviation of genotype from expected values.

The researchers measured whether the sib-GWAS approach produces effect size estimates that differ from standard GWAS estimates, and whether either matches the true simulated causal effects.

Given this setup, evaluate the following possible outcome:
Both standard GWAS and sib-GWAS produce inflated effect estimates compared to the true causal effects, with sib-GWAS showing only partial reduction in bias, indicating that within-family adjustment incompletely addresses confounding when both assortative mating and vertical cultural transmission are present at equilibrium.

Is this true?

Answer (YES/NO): NO